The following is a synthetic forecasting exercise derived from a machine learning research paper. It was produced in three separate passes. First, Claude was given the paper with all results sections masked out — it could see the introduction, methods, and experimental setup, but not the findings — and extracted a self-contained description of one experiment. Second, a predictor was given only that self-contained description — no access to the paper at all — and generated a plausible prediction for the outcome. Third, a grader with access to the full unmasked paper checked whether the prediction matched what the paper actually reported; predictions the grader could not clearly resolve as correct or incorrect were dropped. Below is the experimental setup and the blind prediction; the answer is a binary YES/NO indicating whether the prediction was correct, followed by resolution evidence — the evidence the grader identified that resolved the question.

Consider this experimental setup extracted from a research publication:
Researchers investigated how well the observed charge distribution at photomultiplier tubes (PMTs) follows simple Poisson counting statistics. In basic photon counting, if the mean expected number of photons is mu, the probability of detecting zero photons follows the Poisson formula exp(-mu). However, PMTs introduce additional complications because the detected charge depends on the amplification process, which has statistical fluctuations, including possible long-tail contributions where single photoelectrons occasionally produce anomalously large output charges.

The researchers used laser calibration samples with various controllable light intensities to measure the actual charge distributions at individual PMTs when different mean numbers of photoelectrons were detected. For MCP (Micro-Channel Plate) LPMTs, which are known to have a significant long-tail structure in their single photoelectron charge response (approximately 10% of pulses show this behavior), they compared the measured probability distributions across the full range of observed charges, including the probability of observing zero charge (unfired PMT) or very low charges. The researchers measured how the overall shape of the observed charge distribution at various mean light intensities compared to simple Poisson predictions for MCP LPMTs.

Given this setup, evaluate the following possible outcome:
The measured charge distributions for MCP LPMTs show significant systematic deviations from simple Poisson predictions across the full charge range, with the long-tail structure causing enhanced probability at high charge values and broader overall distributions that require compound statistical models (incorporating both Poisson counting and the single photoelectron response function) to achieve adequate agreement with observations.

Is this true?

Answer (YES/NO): YES